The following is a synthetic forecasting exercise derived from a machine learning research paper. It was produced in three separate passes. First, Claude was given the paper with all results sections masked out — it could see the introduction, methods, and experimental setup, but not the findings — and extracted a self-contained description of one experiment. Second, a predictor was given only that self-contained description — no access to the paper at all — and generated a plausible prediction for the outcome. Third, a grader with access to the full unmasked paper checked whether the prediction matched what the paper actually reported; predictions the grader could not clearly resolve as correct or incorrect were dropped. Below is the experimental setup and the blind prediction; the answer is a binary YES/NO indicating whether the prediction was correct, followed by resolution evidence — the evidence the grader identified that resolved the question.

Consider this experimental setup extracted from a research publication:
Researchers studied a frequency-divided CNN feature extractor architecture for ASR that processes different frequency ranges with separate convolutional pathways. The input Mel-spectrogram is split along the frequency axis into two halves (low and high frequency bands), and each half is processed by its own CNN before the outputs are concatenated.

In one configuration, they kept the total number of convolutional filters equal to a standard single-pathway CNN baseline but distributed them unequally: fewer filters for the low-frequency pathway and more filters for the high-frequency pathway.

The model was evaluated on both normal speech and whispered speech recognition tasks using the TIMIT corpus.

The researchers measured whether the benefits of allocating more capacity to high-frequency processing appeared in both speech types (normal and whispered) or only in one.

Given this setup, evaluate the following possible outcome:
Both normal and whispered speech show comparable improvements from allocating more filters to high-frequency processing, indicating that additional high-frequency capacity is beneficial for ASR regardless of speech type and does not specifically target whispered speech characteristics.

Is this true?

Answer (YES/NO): NO